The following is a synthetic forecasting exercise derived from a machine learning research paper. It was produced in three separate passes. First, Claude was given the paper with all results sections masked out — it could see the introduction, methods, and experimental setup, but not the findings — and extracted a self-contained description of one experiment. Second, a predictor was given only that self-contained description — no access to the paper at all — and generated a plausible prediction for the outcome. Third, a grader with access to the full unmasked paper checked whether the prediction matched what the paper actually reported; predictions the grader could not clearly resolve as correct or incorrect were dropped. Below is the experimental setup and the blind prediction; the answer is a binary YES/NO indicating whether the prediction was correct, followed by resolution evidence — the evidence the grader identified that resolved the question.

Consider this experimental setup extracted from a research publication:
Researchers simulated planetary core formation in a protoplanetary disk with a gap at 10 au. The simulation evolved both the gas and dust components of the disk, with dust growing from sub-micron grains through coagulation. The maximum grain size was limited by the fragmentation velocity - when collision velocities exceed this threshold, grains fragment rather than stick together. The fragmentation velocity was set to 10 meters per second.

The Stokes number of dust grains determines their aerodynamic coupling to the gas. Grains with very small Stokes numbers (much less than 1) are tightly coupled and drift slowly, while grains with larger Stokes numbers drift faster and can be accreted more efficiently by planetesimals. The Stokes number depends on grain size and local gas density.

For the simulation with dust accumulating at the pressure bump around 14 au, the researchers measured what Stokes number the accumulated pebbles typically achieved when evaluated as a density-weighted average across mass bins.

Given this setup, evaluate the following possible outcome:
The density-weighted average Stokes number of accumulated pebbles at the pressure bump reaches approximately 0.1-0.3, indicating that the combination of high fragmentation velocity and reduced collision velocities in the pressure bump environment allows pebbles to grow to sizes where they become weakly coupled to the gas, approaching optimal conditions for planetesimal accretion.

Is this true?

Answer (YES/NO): NO